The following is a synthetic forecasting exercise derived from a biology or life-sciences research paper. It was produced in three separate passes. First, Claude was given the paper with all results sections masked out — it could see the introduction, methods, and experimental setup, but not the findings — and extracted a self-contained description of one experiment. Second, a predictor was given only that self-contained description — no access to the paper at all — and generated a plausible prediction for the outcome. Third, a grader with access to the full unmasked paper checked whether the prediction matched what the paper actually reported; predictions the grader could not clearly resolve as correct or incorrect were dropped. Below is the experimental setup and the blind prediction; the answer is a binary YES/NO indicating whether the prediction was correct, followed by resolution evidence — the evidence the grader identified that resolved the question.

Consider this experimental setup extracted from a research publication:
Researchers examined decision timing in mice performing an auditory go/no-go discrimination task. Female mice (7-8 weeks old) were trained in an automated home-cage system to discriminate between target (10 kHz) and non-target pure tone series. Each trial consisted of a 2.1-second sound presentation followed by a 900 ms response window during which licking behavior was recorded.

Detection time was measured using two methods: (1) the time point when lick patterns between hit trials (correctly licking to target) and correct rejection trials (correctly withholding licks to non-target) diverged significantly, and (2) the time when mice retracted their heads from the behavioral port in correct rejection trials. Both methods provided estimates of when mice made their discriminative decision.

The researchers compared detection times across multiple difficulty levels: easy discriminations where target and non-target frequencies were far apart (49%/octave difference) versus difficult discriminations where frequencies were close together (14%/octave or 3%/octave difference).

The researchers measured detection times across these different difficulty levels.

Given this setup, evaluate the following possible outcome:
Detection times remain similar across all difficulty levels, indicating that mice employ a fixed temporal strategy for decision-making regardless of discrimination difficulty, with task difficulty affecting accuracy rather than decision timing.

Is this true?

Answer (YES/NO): NO